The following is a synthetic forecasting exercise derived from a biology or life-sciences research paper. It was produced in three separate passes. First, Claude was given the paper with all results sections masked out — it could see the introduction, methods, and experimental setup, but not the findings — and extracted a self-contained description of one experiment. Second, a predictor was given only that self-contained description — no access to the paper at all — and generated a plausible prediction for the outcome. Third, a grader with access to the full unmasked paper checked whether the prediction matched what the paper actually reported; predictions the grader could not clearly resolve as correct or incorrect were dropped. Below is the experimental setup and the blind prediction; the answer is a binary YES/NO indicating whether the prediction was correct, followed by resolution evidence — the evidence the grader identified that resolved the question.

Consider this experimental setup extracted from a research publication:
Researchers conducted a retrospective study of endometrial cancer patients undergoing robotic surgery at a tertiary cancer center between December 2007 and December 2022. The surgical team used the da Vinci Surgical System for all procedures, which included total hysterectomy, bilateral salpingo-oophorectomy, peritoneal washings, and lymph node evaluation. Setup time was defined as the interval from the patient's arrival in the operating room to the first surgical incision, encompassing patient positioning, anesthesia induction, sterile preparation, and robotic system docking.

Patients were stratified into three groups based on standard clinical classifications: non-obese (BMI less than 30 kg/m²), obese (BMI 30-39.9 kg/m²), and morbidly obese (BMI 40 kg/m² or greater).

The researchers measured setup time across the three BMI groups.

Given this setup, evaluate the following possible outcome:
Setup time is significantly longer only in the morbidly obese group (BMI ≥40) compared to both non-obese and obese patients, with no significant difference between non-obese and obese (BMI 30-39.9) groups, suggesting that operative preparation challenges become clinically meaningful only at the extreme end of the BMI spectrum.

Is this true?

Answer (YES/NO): YES